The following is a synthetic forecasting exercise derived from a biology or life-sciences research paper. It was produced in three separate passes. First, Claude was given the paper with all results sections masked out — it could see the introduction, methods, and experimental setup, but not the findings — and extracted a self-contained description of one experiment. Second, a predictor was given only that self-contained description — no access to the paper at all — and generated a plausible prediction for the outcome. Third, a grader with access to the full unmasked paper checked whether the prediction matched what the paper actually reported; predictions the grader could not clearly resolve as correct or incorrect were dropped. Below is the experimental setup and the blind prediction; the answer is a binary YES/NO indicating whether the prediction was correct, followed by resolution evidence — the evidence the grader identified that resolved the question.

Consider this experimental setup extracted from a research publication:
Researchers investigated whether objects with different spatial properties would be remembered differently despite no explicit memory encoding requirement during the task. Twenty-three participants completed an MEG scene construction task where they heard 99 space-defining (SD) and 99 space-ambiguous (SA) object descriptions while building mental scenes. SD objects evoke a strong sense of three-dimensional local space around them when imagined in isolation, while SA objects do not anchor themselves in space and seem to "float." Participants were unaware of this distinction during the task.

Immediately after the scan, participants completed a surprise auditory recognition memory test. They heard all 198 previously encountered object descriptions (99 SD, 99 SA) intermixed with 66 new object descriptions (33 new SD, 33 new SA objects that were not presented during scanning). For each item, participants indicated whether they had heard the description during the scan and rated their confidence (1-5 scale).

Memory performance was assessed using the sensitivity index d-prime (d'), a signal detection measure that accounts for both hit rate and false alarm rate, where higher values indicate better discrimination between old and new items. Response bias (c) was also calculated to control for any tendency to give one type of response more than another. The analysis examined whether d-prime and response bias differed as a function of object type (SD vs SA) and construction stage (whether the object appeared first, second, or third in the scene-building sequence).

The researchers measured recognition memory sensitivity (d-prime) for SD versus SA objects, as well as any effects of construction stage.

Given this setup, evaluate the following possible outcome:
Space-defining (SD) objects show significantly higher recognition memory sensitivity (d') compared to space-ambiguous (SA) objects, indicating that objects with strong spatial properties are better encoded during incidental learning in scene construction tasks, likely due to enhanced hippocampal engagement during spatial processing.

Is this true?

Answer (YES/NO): NO